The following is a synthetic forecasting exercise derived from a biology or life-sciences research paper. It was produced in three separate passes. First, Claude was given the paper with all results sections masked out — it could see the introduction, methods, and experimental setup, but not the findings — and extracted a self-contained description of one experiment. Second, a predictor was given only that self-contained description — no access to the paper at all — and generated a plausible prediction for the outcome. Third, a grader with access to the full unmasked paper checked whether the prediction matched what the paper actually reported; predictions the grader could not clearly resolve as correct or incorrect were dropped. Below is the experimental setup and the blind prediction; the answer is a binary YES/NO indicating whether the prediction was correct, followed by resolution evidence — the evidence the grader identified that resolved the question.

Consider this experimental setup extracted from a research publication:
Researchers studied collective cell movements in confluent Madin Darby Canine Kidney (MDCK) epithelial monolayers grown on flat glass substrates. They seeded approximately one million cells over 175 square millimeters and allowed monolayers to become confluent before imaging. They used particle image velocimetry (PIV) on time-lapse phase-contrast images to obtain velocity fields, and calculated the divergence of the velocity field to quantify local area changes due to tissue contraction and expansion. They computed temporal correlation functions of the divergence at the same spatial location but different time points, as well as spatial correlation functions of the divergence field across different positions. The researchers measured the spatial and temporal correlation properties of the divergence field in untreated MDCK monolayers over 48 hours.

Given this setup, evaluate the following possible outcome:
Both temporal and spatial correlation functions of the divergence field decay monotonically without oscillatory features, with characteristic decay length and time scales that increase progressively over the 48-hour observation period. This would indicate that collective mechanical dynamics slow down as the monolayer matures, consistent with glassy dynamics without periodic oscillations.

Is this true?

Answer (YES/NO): NO